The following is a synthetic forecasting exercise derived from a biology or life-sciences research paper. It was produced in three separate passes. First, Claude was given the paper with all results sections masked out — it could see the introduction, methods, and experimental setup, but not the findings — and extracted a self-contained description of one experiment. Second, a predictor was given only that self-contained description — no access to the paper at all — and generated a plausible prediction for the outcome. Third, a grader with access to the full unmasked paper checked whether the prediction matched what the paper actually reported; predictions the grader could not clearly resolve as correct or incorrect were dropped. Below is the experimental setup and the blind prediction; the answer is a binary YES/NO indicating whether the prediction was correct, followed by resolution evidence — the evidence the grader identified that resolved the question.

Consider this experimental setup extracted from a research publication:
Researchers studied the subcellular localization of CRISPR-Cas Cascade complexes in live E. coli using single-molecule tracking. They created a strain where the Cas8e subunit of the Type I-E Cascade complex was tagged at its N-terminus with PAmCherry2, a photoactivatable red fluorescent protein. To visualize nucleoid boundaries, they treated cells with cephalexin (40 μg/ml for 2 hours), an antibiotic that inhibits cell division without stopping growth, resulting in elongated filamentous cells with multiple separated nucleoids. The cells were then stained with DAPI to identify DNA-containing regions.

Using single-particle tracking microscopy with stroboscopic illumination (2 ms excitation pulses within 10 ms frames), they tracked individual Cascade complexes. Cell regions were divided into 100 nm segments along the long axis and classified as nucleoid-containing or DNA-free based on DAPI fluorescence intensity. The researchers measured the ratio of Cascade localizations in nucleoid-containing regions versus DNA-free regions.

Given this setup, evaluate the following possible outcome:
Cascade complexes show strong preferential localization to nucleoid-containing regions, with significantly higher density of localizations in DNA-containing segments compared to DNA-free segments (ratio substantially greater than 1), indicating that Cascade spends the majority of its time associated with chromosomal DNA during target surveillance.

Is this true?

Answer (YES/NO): NO